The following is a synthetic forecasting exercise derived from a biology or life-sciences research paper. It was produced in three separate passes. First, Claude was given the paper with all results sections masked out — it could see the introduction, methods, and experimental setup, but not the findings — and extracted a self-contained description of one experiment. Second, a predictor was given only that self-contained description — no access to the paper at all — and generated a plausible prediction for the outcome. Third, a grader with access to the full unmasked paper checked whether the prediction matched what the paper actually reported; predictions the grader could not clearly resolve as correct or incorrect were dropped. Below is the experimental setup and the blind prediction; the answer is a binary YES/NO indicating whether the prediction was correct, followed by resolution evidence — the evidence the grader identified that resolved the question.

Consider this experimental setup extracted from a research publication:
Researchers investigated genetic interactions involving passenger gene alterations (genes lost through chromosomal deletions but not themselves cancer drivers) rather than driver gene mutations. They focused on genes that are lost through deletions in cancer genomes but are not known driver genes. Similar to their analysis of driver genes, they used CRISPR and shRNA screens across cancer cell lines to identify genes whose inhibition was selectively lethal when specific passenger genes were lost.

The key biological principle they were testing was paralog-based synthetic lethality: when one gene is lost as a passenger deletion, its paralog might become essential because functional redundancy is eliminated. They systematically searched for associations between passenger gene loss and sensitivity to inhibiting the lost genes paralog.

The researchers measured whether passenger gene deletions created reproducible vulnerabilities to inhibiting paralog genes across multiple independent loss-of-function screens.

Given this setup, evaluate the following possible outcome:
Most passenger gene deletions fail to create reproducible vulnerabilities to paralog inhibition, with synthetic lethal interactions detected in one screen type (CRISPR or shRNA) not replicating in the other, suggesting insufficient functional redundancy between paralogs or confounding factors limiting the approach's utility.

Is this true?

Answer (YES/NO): NO